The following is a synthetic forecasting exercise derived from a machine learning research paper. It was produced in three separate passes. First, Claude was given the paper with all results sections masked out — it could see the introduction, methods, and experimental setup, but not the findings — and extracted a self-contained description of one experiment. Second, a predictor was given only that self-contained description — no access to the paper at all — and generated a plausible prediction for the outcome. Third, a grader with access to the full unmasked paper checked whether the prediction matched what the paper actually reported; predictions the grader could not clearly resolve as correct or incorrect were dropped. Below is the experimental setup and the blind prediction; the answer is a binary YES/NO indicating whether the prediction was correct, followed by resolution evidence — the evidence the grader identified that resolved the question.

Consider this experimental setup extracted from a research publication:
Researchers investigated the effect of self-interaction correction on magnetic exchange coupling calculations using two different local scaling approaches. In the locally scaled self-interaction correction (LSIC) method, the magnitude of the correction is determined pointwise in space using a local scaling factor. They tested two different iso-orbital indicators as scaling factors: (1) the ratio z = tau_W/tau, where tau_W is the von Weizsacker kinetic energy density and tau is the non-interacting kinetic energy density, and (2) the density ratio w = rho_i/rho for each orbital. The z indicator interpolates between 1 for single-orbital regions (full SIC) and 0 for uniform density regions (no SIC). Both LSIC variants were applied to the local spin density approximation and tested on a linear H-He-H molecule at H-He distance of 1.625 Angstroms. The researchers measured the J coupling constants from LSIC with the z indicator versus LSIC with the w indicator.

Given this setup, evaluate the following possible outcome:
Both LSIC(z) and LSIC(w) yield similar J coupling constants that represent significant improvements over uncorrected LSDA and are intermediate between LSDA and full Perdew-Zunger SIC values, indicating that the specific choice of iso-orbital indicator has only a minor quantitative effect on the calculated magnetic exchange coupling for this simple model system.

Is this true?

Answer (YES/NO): NO